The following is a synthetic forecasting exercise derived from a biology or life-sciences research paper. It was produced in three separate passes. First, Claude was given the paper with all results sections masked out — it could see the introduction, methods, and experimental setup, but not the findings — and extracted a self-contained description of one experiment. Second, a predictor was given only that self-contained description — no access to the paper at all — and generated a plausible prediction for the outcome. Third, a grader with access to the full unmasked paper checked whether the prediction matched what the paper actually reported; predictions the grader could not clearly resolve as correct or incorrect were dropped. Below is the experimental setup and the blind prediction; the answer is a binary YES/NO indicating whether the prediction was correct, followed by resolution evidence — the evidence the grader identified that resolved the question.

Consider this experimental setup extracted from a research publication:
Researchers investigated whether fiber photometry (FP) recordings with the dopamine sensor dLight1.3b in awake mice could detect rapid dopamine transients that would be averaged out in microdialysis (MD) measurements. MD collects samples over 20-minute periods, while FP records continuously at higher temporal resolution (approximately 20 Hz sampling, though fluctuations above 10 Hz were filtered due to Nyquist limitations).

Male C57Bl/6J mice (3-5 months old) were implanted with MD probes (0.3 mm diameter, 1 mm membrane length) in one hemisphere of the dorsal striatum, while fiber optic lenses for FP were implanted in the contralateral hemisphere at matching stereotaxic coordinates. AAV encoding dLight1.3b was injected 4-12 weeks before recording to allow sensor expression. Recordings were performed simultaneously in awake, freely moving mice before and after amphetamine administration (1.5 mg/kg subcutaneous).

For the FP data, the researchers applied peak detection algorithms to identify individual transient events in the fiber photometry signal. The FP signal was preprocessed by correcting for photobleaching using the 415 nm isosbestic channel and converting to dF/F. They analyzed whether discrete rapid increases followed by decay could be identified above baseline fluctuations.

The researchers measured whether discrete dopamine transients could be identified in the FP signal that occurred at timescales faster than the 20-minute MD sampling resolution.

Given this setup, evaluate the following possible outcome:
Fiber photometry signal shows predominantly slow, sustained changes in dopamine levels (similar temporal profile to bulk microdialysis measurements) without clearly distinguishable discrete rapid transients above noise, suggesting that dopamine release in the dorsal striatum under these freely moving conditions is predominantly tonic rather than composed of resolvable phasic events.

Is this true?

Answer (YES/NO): NO